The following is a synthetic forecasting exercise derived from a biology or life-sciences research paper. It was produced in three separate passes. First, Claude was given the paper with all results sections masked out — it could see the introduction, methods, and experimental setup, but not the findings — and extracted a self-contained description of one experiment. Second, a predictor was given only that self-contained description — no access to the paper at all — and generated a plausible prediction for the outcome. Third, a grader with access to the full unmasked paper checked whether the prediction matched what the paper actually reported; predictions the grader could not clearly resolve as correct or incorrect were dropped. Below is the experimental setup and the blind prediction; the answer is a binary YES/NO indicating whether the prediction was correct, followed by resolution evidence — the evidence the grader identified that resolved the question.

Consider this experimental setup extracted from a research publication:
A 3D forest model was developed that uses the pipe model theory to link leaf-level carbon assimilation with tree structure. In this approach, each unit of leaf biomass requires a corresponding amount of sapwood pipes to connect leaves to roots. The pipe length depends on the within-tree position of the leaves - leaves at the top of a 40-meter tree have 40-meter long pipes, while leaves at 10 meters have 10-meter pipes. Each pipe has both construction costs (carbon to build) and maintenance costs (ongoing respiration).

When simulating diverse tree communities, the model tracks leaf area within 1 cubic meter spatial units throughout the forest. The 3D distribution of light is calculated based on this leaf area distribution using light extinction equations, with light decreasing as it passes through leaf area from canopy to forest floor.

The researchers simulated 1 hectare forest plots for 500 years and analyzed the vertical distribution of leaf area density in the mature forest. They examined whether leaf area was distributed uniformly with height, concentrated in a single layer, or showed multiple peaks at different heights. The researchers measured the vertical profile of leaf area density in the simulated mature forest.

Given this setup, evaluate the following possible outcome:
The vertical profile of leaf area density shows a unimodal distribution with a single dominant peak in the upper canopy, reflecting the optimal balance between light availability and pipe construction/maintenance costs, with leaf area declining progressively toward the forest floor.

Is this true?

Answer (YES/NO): NO